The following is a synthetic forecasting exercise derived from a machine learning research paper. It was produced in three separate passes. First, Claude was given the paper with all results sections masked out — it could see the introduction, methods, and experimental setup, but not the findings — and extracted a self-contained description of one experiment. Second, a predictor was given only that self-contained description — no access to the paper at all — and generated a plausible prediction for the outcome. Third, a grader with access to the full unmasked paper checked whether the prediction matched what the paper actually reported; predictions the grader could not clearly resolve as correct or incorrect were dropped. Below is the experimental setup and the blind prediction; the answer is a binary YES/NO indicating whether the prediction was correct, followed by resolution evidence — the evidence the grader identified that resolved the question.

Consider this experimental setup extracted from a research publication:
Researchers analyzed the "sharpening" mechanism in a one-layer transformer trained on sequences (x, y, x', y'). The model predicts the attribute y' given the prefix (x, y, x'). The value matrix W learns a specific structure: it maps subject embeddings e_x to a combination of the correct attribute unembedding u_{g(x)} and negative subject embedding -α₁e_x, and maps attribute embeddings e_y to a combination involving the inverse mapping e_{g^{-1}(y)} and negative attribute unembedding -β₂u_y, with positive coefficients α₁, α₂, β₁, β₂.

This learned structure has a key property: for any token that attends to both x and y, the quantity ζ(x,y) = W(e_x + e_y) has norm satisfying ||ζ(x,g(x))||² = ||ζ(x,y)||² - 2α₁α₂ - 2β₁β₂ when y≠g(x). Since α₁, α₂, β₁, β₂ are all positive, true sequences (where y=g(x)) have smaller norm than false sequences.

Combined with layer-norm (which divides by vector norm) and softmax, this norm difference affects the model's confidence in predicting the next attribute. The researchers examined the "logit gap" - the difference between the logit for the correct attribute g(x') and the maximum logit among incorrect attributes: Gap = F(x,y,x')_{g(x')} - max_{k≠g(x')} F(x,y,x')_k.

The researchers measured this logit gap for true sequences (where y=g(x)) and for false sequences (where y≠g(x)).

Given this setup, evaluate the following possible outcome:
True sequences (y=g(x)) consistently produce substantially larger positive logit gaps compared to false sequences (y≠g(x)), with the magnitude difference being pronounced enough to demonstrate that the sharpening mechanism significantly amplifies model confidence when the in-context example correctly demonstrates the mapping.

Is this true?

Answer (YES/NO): YES